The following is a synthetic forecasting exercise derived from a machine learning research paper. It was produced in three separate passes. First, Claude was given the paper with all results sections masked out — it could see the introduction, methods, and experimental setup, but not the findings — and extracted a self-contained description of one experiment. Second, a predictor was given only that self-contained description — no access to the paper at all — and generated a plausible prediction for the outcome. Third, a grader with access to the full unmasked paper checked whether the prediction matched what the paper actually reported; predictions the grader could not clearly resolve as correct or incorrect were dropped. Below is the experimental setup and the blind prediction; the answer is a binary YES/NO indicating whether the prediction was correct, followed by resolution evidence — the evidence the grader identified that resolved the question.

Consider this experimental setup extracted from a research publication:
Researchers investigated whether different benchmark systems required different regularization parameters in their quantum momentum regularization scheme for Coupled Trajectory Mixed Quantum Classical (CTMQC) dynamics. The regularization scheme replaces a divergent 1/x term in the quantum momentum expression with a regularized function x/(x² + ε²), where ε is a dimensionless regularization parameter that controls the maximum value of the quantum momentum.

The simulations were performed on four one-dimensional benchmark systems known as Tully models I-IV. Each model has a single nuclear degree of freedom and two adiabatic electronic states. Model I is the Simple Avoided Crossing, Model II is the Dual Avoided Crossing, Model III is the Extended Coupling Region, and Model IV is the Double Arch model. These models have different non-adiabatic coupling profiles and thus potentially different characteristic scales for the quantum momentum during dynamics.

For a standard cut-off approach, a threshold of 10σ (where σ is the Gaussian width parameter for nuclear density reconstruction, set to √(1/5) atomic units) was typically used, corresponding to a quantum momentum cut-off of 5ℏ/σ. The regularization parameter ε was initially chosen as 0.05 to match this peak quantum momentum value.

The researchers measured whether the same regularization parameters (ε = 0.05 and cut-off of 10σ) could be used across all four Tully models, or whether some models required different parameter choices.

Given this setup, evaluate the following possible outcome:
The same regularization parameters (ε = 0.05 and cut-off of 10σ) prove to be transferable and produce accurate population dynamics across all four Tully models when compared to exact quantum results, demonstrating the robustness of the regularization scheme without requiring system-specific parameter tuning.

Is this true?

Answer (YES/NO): NO